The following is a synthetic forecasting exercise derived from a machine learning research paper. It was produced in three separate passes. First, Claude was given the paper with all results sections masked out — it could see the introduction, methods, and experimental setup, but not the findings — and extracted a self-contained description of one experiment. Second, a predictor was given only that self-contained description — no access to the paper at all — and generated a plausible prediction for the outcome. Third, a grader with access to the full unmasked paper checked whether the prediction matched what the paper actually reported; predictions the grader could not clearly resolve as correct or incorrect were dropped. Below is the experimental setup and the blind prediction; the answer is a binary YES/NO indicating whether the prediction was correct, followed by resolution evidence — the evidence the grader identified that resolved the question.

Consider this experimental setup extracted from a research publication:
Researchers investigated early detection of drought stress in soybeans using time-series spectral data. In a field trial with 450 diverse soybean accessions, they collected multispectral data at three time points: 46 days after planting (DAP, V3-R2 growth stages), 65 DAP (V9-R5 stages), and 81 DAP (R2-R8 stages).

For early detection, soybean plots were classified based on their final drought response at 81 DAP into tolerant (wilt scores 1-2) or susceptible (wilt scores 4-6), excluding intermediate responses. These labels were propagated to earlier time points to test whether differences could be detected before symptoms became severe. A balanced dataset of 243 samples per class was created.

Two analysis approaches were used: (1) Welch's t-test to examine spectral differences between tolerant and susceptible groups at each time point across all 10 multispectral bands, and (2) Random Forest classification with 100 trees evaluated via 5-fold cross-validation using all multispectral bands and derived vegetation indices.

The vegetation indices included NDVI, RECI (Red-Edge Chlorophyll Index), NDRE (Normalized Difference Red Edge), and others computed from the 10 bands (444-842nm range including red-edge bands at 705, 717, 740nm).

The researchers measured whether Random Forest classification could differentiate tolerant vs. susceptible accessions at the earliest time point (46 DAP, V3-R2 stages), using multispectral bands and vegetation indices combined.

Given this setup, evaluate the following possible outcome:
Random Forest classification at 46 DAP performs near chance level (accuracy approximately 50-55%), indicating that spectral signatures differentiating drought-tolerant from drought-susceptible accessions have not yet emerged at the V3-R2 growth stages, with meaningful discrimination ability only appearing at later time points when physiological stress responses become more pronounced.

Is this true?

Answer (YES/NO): NO